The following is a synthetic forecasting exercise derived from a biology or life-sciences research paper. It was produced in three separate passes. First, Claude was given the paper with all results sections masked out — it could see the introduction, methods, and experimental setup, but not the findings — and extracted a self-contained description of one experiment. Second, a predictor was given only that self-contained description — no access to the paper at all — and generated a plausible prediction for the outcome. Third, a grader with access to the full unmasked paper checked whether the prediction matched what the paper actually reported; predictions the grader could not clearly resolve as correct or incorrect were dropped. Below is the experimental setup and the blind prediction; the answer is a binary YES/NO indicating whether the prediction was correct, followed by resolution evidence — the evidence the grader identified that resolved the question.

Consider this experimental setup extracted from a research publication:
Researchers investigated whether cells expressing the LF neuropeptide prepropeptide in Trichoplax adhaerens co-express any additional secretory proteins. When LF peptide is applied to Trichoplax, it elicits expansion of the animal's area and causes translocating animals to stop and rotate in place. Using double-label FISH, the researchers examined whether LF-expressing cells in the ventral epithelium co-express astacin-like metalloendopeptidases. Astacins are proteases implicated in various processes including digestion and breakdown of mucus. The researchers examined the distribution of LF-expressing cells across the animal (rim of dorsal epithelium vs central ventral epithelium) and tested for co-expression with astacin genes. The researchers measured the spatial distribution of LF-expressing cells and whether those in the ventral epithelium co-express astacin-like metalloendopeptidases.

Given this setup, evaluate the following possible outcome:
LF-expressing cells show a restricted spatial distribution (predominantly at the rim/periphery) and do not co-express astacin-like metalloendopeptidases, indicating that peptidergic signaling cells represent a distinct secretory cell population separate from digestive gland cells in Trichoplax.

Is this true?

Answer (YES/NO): NO